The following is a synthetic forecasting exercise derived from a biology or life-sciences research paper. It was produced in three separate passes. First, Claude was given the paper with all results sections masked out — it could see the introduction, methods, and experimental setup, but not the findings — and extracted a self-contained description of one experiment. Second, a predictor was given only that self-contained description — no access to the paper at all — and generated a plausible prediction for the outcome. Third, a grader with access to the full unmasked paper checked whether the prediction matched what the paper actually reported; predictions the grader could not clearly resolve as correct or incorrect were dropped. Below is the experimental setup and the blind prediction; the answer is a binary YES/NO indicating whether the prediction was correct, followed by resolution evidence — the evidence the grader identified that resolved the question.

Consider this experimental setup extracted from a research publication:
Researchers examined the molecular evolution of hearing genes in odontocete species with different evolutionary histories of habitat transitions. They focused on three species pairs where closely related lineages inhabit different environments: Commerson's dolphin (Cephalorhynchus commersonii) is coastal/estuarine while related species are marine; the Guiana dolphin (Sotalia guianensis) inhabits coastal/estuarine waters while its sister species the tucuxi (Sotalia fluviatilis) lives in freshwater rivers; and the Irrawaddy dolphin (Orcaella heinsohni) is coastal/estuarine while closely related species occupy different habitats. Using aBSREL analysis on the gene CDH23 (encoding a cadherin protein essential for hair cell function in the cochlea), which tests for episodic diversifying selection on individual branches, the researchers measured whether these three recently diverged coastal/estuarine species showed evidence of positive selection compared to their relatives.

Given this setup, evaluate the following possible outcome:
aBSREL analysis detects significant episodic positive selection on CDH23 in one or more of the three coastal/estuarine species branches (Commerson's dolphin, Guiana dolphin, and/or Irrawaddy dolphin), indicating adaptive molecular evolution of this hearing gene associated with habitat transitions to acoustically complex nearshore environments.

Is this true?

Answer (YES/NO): YES